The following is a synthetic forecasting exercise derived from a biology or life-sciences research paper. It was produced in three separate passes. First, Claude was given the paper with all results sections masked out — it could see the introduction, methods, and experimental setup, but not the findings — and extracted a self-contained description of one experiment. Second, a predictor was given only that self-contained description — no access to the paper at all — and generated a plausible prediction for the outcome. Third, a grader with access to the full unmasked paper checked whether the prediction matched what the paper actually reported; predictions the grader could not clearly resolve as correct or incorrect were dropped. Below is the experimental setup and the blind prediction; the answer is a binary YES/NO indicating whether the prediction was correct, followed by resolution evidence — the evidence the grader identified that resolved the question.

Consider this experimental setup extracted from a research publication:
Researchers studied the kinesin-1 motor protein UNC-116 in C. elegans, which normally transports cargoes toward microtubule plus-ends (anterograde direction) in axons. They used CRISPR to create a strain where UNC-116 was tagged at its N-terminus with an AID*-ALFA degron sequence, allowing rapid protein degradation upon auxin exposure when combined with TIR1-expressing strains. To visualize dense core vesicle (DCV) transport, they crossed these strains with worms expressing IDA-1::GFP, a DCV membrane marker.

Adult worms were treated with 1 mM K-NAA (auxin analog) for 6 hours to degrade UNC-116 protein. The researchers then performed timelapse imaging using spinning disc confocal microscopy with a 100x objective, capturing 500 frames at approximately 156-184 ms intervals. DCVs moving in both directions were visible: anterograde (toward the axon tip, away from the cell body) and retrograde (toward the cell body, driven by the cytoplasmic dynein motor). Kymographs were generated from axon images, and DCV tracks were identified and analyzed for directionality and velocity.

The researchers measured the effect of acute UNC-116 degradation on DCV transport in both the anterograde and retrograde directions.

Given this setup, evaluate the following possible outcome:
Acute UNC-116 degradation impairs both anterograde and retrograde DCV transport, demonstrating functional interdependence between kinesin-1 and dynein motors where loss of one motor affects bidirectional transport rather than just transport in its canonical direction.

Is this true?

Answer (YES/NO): YES